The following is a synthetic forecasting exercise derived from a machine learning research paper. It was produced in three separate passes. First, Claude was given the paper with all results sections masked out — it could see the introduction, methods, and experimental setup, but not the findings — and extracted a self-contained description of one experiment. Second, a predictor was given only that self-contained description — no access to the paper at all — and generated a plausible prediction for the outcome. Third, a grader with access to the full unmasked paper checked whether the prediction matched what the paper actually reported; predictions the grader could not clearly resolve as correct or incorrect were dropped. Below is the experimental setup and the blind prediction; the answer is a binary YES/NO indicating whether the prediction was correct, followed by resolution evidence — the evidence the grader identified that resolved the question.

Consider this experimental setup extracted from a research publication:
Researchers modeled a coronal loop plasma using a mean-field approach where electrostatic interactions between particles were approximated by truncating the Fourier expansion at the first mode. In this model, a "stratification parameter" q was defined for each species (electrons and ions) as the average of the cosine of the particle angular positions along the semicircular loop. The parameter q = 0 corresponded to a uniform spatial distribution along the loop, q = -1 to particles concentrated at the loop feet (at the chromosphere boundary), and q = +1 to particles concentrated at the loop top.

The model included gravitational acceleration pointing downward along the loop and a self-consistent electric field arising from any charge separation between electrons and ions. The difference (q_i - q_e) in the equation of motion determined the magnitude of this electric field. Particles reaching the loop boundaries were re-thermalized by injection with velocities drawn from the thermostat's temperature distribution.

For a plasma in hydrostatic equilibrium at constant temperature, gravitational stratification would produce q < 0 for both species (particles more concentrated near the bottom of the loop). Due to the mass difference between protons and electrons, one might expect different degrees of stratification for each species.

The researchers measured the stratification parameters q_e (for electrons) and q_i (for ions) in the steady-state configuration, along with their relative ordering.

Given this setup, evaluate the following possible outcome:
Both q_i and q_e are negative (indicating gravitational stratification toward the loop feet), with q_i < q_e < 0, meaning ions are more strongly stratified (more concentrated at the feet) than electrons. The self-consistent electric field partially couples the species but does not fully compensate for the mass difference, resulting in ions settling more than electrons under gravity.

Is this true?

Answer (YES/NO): NO